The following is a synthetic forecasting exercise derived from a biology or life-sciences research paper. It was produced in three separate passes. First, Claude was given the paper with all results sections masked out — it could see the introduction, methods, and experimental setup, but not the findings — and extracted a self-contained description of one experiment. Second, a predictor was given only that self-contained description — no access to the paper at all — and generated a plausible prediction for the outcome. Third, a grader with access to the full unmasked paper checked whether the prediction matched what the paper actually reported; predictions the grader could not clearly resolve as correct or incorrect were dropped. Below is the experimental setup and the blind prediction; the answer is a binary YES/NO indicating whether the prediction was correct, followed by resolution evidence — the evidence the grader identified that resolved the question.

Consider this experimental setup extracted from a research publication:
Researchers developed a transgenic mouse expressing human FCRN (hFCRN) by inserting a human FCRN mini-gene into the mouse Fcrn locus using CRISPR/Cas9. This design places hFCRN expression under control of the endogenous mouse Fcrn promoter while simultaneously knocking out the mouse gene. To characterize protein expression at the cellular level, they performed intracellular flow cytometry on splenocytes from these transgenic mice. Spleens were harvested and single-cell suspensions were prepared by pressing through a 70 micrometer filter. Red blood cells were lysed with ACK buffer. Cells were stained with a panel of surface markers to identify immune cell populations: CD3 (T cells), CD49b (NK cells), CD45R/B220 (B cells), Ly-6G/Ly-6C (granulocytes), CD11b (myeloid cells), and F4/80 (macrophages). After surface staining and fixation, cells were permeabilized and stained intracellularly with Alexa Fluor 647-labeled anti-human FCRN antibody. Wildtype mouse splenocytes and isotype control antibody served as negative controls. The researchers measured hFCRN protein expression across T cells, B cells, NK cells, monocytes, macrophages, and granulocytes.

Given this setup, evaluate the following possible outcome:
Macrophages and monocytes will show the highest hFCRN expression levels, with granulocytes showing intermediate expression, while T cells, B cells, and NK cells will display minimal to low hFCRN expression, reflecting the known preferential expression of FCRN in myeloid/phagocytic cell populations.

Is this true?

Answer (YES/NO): NO